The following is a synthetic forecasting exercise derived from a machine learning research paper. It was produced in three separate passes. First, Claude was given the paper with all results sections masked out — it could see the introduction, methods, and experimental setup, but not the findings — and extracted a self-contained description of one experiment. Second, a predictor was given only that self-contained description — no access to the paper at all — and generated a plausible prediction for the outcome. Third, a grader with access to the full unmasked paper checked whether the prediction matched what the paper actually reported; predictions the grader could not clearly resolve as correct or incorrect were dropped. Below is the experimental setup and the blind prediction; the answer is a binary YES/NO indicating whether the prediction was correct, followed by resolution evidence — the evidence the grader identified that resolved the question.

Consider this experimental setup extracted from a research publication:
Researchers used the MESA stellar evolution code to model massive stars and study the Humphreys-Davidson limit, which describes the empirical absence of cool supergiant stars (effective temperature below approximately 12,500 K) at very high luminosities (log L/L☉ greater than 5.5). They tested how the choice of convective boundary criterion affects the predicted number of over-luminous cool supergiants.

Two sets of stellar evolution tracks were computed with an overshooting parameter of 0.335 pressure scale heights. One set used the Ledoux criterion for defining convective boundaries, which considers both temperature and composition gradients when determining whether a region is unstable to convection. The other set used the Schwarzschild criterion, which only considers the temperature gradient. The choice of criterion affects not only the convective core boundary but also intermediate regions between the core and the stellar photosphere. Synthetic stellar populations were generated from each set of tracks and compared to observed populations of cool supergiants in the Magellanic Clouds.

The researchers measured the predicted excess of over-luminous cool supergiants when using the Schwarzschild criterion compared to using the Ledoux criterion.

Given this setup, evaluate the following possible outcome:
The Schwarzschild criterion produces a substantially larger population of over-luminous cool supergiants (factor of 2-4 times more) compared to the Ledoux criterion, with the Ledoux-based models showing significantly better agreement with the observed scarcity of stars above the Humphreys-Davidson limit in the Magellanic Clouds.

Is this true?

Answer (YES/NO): NO